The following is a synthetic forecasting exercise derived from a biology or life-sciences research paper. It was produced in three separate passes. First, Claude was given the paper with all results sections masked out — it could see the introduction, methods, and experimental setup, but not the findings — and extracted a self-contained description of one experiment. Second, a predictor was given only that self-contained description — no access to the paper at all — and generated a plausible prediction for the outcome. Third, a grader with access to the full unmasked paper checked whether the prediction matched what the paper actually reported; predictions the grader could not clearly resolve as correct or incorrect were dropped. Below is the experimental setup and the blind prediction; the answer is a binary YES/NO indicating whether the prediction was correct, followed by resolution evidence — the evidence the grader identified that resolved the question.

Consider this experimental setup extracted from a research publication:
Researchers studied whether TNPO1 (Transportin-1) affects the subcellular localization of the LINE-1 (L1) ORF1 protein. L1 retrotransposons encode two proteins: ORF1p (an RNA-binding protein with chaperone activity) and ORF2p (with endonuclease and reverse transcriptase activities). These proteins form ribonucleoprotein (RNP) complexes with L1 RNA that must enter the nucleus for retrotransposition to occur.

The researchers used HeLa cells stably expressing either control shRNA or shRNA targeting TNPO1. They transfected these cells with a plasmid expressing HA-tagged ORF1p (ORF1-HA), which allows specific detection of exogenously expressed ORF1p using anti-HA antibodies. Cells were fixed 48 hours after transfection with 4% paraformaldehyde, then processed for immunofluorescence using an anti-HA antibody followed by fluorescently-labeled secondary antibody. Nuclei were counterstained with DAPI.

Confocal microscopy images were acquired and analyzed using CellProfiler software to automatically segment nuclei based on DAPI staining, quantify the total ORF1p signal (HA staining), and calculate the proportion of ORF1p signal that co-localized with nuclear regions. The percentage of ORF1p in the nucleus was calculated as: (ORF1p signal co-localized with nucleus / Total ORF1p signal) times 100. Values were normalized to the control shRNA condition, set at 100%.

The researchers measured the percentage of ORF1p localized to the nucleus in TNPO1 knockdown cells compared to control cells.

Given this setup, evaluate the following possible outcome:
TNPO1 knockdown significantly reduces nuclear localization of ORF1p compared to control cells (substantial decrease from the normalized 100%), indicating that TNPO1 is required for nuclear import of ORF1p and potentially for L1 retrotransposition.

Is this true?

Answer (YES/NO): YES